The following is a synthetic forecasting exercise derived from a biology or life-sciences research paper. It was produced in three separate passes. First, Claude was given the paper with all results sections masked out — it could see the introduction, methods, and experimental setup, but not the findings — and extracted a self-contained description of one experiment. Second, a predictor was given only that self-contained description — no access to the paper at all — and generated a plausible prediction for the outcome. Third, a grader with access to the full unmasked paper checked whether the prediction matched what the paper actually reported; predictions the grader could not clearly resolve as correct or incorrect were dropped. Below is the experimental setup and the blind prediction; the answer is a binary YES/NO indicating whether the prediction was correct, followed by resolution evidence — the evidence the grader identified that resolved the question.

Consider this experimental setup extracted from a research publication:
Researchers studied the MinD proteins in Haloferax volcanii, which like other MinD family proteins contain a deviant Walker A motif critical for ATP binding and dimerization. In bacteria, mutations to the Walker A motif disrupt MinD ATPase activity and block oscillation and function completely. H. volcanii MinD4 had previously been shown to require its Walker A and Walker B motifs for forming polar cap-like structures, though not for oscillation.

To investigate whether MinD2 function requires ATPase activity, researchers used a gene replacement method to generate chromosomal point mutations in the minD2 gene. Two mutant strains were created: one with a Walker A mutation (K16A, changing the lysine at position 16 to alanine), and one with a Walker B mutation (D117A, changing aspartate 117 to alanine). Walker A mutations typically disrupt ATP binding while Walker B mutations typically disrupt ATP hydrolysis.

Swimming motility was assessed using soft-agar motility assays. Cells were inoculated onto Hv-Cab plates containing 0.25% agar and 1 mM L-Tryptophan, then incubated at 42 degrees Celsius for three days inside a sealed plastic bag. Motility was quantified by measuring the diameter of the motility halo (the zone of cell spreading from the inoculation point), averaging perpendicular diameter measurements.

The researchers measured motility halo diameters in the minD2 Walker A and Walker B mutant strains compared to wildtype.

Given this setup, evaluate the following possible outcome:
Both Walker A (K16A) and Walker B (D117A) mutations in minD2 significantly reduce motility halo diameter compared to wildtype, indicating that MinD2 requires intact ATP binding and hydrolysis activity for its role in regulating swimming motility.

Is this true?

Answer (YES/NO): NO